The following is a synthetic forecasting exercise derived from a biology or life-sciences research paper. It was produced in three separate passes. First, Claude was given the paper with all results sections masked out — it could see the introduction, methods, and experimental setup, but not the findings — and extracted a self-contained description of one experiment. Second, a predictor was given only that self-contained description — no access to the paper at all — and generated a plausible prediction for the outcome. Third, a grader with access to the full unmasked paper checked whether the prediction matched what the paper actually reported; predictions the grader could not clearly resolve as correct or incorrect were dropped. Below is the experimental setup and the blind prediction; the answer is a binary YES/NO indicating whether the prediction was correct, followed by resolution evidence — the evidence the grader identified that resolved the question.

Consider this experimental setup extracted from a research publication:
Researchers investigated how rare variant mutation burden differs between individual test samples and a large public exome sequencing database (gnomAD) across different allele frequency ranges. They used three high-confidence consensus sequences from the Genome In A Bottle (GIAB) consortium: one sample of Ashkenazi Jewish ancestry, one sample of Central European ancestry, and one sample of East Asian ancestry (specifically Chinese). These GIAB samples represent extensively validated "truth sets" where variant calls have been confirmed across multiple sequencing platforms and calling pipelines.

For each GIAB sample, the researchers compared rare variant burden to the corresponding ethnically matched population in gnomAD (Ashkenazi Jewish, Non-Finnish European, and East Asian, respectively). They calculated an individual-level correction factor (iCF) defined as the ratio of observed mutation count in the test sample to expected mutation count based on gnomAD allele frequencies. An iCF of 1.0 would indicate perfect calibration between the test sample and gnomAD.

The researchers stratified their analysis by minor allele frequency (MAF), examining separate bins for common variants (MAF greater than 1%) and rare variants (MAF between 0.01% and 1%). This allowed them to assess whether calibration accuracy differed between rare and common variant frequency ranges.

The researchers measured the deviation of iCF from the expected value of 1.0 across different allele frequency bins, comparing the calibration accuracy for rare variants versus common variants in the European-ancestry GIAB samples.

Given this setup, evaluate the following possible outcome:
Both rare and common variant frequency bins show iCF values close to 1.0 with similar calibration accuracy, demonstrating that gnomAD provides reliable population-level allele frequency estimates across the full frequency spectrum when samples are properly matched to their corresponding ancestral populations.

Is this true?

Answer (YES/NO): NO